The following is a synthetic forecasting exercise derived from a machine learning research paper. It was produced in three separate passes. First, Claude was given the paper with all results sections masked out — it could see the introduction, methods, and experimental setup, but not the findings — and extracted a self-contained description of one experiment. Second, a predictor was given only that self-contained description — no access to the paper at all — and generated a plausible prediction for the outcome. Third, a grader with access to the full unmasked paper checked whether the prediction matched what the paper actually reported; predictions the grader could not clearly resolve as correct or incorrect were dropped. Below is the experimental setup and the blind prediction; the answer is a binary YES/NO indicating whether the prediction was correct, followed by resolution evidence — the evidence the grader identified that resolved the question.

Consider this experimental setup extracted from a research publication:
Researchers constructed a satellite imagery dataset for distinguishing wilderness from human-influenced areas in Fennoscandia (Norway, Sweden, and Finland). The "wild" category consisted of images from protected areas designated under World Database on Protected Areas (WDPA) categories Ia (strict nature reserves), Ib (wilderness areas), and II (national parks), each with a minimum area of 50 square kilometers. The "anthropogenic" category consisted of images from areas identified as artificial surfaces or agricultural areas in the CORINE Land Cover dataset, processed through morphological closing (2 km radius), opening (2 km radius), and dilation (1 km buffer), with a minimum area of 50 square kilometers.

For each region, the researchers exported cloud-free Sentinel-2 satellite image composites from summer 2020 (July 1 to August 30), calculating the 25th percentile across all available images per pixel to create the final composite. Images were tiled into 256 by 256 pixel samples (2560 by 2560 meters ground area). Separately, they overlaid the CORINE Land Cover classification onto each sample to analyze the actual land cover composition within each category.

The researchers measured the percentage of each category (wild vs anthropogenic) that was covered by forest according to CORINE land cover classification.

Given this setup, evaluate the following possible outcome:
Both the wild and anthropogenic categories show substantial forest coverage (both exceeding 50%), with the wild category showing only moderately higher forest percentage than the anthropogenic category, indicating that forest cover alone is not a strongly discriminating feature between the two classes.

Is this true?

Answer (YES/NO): NO